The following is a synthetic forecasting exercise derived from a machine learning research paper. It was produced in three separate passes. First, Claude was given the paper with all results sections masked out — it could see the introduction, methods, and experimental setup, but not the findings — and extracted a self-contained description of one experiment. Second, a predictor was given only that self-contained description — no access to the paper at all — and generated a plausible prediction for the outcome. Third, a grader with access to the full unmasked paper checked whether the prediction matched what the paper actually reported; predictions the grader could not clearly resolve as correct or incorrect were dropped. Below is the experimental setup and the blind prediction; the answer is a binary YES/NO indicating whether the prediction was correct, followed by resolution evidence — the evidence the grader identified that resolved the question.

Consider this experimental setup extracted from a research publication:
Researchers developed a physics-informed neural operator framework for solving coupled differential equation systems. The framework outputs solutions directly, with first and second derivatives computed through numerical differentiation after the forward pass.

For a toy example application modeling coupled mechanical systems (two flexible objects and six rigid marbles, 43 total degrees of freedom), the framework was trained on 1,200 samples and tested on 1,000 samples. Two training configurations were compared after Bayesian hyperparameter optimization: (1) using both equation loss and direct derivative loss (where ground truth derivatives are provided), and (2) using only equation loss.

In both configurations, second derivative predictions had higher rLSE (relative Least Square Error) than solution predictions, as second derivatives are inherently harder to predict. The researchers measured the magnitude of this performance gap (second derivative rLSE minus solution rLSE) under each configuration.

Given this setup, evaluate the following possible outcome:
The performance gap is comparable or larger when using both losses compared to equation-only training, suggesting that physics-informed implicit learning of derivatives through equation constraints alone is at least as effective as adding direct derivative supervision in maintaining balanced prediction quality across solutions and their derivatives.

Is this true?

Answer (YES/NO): NO